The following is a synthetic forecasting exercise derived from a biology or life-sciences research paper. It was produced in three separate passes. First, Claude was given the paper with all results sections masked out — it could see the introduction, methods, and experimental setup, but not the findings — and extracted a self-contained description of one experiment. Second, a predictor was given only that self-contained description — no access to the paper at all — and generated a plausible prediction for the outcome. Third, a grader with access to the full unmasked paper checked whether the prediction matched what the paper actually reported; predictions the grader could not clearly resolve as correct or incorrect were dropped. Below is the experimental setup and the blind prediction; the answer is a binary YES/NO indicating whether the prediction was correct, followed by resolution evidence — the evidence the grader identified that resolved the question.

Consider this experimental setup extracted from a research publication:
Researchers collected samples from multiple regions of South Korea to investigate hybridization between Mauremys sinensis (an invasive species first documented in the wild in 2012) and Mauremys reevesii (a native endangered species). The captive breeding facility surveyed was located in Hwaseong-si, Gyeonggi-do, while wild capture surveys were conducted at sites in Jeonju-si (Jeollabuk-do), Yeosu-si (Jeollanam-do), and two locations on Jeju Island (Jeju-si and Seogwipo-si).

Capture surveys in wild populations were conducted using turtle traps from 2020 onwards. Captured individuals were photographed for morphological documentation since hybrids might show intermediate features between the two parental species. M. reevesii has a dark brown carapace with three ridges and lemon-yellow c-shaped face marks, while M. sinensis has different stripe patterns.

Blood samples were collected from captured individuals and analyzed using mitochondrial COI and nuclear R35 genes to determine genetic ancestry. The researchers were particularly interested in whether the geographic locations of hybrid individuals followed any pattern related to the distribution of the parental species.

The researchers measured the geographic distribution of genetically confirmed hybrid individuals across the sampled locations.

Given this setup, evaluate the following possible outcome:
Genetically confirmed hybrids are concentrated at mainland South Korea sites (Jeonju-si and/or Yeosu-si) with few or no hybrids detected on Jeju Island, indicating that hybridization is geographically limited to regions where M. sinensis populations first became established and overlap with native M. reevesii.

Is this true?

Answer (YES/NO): NO